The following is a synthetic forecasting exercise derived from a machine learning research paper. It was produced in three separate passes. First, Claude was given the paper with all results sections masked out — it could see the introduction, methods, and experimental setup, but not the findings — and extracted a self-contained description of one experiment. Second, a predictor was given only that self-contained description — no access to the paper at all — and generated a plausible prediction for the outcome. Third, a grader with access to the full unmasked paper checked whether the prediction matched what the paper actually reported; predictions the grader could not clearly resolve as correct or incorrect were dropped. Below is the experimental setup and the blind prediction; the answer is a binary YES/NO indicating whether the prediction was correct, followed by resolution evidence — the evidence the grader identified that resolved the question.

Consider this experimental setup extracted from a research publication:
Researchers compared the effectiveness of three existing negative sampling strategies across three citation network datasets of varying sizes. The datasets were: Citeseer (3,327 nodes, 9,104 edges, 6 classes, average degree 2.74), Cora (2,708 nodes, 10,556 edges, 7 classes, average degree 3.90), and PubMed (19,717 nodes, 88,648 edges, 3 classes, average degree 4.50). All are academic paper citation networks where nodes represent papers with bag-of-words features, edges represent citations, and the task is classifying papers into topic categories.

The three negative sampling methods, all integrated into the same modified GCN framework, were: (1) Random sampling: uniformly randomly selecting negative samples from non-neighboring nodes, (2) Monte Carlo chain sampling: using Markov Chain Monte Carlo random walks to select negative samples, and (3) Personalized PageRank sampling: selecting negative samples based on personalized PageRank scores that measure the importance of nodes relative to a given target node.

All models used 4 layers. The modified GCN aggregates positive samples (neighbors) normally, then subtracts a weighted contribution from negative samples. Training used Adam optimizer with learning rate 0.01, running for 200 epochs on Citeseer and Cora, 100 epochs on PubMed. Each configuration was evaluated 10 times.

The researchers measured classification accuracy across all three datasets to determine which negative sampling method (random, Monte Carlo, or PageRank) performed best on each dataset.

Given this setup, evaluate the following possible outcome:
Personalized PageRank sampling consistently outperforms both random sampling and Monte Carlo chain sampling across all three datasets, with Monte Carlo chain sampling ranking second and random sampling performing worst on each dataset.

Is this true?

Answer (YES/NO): NO